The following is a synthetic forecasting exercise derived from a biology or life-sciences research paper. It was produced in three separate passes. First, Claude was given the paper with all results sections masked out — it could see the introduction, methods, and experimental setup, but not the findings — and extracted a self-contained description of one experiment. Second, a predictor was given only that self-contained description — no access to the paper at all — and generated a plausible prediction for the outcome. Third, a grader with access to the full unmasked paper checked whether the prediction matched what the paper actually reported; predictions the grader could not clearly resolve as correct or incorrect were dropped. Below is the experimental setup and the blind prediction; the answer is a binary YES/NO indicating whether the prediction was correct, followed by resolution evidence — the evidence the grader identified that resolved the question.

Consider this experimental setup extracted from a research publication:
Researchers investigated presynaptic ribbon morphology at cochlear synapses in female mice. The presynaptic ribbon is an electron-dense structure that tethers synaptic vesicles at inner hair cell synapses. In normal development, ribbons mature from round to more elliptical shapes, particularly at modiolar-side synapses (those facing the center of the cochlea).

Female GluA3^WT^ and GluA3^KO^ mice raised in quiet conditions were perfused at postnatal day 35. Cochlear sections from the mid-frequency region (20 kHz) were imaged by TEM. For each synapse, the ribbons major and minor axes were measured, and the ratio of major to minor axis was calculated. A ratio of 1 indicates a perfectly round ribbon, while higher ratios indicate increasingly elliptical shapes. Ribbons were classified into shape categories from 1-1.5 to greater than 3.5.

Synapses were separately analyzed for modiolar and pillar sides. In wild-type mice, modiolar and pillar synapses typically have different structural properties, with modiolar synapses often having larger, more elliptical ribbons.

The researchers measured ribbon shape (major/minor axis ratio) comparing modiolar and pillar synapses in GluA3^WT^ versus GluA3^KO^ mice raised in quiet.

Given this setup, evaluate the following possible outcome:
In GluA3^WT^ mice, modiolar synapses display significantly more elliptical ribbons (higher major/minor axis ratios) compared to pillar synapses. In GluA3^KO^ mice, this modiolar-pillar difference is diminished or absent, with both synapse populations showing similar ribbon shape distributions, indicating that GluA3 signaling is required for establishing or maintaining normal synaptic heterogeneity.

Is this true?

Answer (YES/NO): NO